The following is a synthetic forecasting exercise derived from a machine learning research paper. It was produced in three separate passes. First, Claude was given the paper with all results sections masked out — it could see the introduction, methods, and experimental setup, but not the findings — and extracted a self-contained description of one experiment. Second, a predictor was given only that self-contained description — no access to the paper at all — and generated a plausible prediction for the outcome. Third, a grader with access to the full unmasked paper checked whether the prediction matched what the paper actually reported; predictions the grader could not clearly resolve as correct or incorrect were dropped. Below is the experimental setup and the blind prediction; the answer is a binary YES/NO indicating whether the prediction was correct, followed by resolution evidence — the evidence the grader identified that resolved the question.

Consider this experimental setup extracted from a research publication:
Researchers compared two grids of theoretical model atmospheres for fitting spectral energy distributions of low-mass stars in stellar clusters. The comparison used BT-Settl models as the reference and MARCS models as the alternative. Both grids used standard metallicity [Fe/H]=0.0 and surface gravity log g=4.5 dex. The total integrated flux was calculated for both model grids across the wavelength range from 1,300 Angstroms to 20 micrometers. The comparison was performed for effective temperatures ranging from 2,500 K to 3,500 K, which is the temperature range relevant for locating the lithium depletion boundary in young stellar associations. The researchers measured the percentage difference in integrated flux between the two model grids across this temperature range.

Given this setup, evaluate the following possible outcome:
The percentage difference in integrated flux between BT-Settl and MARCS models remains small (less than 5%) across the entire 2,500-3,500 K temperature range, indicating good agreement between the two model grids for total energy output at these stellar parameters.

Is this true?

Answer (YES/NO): NO